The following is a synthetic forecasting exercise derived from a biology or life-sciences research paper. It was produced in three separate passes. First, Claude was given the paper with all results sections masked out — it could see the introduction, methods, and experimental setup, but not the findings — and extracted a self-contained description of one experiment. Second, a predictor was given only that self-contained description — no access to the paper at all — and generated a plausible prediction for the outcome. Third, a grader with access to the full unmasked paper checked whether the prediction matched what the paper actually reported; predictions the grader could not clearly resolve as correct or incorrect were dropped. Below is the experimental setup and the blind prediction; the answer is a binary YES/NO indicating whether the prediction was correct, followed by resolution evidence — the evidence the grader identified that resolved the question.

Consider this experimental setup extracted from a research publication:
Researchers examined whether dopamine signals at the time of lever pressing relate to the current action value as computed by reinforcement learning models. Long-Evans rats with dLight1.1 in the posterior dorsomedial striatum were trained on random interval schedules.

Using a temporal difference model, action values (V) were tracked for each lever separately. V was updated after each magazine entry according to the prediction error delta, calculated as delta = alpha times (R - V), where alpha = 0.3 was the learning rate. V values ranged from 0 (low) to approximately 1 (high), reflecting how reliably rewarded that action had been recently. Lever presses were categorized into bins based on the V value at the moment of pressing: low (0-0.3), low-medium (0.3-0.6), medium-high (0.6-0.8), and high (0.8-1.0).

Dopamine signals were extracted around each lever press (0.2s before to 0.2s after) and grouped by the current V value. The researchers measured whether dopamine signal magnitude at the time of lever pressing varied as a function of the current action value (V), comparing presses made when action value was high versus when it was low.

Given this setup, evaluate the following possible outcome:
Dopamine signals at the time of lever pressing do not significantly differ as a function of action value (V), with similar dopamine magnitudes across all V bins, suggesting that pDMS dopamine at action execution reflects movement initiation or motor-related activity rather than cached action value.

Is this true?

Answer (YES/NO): NO